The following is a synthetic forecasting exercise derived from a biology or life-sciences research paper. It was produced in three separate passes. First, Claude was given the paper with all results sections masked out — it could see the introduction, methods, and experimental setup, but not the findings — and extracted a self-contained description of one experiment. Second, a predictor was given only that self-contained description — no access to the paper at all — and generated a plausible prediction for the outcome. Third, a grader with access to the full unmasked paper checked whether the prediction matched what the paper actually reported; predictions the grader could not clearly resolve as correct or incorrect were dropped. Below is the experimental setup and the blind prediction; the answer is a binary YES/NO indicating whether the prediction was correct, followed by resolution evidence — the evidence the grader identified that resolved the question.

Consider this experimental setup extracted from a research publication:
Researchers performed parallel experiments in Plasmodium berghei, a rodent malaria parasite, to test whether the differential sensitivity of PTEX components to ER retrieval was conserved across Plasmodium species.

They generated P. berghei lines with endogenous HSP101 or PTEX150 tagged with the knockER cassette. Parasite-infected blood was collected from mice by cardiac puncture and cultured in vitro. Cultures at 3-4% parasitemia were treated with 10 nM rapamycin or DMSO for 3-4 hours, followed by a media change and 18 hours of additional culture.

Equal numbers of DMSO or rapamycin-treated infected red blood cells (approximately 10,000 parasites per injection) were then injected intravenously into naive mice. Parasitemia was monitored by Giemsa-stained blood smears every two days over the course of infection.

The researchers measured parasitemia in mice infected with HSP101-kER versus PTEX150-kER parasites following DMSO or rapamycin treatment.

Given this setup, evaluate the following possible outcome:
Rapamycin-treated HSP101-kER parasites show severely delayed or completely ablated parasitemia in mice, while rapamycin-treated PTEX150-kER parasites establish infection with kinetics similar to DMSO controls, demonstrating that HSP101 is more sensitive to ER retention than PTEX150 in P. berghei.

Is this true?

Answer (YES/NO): NO